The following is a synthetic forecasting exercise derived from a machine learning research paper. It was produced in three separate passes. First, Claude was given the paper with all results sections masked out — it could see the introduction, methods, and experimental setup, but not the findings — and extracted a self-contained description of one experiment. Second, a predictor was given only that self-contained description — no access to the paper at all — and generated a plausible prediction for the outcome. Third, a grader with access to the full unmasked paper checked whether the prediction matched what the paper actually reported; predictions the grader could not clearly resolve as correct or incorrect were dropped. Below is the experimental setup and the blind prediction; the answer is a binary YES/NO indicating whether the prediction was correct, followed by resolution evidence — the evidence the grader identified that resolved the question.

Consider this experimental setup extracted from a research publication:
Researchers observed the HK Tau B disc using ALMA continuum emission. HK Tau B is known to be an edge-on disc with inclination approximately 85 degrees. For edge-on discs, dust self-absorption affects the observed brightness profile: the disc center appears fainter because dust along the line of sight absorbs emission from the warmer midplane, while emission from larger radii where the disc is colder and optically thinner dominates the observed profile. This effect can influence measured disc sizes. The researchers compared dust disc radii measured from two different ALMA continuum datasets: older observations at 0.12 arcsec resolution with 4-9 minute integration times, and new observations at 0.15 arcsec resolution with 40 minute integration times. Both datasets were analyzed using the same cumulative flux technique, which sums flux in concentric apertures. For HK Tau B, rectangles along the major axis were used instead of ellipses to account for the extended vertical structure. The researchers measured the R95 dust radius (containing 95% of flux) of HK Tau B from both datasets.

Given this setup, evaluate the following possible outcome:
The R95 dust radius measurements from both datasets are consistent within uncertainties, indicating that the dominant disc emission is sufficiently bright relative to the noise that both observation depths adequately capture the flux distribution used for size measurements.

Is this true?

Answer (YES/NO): NO